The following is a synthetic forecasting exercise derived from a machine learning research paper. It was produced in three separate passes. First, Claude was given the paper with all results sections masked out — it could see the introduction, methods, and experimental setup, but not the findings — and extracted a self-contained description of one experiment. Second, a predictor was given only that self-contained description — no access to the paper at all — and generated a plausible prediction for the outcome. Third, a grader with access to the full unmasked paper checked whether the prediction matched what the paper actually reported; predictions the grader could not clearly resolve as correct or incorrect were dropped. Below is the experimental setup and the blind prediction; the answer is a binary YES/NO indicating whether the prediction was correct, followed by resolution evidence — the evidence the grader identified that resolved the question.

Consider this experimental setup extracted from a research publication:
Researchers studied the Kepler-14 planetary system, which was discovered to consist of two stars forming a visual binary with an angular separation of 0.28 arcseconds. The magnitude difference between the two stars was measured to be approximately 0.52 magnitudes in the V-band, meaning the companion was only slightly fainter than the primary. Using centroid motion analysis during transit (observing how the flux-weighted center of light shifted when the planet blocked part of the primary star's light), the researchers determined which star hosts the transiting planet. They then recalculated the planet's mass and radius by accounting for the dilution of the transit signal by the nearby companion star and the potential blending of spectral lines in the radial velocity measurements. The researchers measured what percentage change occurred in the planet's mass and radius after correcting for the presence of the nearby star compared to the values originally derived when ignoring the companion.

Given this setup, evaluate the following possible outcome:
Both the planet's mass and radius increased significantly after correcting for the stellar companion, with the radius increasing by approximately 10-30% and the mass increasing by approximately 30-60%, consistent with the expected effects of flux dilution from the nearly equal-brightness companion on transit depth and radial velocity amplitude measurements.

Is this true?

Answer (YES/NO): YES